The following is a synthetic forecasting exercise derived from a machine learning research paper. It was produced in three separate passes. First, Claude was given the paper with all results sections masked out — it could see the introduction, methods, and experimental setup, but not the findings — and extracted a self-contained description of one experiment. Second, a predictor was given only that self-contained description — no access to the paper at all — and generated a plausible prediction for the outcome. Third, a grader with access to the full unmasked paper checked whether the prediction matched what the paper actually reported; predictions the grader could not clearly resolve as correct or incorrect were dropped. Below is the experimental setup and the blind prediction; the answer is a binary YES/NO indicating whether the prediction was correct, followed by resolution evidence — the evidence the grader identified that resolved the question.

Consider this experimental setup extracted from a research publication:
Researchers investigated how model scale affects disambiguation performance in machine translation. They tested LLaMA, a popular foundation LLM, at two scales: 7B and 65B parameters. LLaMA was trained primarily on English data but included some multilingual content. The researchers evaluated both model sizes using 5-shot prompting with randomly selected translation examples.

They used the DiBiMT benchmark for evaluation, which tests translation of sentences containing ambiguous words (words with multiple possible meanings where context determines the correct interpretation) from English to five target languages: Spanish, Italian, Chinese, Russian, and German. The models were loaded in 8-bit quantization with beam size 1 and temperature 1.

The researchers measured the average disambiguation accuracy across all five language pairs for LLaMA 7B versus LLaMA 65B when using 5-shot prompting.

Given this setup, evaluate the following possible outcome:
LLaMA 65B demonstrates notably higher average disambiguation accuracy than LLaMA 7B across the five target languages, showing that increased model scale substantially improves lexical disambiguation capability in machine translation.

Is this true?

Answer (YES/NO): YES